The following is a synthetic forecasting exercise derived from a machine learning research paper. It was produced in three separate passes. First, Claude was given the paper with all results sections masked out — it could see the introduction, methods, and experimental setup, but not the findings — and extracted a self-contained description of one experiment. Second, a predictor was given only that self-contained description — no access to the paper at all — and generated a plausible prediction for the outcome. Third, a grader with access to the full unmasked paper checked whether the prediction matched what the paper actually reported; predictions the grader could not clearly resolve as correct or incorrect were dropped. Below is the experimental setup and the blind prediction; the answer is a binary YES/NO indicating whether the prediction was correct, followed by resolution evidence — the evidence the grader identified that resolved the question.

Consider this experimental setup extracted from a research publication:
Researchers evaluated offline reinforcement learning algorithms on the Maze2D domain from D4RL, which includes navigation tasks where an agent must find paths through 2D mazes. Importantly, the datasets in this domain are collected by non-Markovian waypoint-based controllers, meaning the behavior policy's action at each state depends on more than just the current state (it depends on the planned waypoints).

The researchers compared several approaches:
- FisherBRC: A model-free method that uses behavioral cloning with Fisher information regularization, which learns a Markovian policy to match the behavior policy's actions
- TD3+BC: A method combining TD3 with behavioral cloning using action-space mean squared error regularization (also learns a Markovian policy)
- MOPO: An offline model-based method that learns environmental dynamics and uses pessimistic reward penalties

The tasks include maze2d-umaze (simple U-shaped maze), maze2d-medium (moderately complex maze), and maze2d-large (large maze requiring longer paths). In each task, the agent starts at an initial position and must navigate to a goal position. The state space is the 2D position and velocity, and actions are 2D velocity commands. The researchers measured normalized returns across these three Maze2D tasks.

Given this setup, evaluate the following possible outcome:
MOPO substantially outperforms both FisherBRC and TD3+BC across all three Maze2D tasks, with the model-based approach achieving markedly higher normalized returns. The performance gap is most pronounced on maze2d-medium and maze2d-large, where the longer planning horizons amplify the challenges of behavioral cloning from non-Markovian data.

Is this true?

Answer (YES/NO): NO